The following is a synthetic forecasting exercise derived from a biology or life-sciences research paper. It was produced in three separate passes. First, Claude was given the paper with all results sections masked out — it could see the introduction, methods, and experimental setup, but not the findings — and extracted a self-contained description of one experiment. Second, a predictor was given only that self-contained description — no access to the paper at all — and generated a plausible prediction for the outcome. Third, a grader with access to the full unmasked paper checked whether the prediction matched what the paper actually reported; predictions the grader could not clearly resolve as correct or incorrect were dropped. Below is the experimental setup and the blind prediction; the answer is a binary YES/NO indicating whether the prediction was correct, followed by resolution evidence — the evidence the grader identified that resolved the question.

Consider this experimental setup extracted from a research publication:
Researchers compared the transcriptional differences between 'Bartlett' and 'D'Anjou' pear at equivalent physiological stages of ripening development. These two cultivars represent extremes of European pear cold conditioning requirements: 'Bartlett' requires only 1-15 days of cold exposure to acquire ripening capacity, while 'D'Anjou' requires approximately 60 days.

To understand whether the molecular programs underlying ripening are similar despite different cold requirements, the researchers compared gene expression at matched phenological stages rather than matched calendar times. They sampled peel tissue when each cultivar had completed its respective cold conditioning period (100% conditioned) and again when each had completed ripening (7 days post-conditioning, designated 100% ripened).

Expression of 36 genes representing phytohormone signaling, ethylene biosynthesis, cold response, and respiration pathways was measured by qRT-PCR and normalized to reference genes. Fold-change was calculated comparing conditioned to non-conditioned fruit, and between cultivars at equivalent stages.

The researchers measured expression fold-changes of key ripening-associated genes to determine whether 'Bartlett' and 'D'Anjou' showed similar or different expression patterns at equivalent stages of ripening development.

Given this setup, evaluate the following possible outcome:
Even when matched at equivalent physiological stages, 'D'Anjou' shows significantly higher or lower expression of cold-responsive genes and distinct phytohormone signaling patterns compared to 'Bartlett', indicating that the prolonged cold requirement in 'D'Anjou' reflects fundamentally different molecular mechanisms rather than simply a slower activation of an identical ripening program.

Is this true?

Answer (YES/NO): YES